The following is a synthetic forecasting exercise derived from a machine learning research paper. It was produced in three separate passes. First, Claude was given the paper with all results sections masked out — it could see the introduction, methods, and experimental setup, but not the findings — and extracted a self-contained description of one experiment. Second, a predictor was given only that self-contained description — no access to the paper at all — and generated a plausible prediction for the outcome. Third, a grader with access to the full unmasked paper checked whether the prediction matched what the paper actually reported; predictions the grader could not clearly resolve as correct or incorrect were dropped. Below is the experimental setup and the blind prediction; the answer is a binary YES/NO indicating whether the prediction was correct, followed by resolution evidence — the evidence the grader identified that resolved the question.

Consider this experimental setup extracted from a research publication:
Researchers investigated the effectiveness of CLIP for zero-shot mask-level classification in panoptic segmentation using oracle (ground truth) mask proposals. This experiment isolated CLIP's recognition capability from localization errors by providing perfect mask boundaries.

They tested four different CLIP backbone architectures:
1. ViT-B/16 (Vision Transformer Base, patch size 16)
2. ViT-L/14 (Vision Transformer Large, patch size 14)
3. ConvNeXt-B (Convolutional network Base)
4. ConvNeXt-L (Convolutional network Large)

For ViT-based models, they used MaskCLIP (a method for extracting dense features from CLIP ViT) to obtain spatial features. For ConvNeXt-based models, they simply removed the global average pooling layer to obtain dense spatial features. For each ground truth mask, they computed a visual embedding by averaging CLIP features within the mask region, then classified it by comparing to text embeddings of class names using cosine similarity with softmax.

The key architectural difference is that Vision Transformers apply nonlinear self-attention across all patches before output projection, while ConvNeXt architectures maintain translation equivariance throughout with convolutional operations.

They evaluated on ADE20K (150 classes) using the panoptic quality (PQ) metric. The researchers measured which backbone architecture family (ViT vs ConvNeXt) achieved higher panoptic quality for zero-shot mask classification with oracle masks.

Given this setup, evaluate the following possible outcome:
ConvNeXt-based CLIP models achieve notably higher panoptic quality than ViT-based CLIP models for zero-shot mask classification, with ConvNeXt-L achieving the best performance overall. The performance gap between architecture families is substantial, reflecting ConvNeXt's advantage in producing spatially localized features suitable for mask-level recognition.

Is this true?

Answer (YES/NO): YES